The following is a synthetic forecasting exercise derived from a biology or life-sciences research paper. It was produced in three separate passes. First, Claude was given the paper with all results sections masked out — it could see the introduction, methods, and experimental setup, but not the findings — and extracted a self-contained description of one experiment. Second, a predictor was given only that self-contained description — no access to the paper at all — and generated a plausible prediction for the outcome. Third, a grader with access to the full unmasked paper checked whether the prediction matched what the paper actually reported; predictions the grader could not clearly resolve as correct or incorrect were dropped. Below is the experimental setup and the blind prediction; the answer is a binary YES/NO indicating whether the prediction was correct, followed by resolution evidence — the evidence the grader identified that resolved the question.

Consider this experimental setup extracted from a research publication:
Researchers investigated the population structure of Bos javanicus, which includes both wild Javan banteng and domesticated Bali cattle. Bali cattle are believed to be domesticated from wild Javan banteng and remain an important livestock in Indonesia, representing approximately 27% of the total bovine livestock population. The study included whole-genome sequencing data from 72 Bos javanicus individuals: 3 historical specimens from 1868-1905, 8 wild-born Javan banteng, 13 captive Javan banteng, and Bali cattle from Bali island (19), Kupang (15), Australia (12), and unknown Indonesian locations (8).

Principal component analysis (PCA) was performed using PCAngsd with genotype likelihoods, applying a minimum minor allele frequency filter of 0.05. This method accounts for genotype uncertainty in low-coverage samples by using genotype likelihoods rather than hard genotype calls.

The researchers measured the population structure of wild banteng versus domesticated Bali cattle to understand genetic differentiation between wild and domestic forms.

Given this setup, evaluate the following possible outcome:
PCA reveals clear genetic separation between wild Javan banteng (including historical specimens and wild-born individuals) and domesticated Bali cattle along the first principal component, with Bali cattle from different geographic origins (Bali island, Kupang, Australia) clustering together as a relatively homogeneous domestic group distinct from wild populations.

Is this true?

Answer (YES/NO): NO